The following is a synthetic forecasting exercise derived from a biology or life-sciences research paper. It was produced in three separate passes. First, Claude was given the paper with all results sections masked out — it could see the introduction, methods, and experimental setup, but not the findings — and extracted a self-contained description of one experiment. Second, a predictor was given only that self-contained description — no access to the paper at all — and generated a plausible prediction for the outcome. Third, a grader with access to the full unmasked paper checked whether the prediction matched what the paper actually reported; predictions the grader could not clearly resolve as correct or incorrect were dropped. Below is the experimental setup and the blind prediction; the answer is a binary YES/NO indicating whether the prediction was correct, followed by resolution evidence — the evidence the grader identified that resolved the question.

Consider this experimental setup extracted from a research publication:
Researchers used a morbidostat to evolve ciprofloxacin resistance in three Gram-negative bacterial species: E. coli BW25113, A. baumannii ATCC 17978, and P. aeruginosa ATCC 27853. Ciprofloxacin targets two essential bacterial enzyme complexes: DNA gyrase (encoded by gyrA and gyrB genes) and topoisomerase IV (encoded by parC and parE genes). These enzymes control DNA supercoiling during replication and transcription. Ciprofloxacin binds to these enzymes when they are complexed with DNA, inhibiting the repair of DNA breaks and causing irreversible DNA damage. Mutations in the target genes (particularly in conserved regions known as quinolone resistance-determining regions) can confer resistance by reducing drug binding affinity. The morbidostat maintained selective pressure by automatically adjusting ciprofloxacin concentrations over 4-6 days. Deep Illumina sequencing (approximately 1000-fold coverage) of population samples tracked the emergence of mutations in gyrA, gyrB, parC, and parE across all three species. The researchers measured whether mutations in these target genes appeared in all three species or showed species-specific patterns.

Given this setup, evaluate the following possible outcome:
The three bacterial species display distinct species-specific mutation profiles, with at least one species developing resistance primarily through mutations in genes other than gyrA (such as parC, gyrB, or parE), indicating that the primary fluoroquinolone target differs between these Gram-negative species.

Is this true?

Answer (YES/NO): NO